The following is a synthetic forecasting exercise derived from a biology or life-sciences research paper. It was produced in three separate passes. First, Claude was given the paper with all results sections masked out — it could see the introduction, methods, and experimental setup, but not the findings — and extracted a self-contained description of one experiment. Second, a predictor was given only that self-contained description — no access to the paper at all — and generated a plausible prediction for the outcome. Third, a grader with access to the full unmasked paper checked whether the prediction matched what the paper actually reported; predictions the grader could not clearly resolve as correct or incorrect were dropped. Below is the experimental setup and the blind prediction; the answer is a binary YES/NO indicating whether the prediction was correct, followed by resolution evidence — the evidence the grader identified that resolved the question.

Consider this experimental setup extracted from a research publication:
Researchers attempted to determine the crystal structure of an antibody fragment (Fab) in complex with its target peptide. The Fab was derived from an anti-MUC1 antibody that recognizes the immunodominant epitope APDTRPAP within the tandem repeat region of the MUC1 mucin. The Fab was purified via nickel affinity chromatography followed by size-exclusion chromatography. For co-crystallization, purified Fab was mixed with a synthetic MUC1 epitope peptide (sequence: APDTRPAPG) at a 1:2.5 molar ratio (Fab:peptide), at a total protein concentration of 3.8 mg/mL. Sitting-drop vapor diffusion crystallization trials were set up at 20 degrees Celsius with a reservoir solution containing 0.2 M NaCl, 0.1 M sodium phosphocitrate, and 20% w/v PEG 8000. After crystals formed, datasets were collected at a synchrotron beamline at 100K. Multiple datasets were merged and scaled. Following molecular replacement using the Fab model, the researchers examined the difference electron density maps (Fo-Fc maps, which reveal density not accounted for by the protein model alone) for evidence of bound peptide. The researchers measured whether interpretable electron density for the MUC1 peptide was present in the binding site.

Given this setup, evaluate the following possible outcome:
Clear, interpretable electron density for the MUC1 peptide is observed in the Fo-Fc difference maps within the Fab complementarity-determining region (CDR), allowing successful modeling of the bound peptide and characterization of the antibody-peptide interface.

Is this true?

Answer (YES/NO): YES